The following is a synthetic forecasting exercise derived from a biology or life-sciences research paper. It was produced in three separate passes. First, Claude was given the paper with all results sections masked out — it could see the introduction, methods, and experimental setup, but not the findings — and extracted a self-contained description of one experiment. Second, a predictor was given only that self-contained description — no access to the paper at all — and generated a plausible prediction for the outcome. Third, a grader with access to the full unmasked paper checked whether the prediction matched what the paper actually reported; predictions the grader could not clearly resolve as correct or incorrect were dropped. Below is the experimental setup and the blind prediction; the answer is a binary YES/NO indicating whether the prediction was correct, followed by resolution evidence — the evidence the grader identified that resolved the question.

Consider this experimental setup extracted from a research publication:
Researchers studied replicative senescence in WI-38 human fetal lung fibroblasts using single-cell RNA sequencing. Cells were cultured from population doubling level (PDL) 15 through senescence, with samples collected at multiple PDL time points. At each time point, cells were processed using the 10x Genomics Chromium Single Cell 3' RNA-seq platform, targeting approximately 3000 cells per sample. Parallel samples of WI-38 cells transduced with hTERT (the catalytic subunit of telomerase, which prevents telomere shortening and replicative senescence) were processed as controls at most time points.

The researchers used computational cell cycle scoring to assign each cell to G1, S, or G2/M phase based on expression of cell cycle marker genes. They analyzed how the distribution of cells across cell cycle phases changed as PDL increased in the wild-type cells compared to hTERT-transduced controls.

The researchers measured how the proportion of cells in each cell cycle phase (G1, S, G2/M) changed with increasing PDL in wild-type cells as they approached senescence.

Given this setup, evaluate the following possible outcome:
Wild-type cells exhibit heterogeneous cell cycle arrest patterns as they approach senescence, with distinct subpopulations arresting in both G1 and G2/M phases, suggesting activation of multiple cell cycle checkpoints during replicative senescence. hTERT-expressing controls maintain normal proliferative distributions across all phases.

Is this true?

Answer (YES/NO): NO